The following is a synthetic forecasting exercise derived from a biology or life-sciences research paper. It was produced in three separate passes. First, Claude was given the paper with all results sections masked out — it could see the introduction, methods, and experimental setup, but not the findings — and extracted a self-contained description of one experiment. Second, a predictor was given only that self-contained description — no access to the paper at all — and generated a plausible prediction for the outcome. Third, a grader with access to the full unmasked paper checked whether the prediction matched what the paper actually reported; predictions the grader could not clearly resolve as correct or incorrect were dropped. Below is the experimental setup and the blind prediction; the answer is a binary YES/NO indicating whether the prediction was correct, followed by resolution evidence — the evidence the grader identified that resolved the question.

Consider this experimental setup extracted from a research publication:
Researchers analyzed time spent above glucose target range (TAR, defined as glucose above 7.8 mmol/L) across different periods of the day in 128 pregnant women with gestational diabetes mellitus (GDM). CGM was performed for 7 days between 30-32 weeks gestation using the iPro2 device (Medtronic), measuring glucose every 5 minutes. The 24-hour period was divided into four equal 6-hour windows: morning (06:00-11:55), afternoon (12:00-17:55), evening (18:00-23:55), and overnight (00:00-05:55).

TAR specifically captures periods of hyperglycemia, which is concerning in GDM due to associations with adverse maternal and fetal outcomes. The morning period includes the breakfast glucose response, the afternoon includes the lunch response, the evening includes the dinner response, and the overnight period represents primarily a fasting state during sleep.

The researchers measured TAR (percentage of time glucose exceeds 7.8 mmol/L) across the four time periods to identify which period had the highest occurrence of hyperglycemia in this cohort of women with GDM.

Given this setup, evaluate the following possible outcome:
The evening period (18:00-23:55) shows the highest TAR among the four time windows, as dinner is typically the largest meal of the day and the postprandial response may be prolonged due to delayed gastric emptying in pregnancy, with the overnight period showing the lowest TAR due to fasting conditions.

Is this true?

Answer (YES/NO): YES